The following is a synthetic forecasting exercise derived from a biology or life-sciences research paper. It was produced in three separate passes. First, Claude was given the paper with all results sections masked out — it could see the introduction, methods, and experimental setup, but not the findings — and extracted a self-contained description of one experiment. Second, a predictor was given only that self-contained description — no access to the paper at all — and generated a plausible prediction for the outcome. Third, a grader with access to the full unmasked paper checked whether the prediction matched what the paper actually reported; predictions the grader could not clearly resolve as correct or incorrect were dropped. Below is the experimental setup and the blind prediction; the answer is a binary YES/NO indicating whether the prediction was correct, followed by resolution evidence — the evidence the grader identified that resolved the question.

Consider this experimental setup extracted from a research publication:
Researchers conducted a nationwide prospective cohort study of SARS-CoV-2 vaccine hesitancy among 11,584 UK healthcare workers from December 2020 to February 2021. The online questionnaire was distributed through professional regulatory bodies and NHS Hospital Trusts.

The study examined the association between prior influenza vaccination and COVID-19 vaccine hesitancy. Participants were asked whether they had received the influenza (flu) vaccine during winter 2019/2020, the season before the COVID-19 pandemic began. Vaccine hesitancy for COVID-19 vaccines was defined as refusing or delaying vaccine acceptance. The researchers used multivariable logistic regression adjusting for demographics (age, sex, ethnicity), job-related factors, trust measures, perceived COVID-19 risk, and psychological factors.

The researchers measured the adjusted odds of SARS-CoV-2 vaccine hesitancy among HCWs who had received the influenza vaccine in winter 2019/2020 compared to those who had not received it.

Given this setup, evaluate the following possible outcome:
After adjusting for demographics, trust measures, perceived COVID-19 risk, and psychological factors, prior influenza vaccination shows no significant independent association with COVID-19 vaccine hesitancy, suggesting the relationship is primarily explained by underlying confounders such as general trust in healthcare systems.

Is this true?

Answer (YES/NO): NO